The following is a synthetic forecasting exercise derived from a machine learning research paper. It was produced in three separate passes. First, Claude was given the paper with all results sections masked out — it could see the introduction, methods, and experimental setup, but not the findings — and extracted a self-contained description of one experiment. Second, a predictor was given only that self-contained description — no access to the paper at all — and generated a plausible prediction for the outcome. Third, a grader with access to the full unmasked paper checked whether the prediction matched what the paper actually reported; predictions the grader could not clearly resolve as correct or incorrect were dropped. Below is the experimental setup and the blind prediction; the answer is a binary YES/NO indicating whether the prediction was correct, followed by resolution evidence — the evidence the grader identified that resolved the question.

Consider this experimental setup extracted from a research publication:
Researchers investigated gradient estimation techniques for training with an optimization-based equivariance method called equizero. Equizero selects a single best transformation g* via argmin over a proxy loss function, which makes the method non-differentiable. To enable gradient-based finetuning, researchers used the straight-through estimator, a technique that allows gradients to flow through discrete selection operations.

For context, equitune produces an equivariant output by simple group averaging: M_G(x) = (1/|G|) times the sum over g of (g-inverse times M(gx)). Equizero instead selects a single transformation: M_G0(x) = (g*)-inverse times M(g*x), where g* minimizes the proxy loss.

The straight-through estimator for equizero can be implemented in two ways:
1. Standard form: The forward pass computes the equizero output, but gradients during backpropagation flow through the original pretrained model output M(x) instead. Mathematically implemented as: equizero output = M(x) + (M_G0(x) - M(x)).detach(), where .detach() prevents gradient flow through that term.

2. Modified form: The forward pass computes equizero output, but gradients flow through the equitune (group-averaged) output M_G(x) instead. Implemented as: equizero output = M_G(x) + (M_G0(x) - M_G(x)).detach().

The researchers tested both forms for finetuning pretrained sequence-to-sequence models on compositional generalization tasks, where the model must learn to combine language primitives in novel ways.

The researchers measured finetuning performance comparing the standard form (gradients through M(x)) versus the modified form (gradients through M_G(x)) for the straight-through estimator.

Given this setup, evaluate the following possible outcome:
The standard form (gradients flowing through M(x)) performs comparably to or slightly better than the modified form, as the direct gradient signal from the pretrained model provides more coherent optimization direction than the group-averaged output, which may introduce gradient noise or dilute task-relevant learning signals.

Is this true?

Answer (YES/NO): NO